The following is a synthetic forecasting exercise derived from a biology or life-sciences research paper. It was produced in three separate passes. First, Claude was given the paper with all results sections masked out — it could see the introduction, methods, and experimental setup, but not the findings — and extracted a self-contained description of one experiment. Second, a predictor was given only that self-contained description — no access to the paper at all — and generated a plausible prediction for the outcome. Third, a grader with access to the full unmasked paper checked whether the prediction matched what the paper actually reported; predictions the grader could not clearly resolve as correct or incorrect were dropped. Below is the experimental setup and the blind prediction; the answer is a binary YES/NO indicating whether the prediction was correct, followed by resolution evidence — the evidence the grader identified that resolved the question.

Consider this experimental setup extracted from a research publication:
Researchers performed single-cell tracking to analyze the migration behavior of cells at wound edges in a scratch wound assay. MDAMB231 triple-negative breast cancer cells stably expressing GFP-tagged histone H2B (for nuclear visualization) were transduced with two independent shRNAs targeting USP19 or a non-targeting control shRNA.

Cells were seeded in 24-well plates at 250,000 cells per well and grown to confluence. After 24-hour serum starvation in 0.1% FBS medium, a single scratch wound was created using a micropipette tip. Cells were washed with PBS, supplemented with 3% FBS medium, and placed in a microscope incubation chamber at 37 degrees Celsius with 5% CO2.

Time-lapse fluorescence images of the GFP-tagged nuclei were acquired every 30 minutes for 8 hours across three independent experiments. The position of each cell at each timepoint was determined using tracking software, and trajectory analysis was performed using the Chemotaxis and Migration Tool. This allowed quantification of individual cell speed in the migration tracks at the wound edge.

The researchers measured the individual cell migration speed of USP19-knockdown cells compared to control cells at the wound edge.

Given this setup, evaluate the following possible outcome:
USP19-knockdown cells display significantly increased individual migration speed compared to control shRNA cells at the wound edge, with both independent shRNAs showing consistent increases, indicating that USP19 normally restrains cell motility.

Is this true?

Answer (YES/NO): NO